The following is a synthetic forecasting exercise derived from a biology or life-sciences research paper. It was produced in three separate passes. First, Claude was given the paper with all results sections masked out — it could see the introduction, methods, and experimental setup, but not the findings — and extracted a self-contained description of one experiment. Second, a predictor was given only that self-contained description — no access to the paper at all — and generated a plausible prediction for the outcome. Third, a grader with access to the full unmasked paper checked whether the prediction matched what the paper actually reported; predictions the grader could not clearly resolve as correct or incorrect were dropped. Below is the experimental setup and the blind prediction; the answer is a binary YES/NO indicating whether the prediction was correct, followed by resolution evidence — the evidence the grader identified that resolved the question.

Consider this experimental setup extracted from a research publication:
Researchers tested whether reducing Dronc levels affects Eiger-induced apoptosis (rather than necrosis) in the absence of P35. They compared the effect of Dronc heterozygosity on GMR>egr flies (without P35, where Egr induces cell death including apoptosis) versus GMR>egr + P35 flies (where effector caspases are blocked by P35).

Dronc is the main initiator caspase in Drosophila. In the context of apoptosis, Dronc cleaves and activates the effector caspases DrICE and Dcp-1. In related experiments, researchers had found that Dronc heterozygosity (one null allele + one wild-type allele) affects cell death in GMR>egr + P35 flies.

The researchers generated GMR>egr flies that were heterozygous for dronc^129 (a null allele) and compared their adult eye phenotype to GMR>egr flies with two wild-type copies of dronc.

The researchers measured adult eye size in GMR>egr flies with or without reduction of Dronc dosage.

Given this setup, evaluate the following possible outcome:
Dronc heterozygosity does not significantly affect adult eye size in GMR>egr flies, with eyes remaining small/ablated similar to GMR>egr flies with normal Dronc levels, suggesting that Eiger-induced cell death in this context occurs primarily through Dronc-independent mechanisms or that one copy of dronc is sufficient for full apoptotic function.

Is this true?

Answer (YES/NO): NO